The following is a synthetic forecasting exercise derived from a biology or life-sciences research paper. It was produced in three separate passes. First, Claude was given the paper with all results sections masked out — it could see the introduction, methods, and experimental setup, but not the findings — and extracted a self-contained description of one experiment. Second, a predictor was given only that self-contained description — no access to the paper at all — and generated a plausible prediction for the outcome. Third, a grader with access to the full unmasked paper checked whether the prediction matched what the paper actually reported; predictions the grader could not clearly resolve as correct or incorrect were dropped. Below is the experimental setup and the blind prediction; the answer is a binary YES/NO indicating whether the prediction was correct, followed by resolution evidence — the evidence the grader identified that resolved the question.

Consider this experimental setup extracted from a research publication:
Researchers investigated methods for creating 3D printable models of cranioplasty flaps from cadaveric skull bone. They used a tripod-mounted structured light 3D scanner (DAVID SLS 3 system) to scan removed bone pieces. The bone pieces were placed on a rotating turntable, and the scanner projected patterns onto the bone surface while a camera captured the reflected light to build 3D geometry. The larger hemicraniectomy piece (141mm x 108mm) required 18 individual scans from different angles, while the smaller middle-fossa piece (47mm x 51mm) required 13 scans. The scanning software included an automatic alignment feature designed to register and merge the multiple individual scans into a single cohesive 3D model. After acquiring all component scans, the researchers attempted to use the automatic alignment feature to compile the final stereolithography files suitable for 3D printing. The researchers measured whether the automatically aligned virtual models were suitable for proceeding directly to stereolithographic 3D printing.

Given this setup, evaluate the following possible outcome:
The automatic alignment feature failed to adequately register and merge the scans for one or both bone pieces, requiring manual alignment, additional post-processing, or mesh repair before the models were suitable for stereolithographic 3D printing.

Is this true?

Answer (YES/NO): YES